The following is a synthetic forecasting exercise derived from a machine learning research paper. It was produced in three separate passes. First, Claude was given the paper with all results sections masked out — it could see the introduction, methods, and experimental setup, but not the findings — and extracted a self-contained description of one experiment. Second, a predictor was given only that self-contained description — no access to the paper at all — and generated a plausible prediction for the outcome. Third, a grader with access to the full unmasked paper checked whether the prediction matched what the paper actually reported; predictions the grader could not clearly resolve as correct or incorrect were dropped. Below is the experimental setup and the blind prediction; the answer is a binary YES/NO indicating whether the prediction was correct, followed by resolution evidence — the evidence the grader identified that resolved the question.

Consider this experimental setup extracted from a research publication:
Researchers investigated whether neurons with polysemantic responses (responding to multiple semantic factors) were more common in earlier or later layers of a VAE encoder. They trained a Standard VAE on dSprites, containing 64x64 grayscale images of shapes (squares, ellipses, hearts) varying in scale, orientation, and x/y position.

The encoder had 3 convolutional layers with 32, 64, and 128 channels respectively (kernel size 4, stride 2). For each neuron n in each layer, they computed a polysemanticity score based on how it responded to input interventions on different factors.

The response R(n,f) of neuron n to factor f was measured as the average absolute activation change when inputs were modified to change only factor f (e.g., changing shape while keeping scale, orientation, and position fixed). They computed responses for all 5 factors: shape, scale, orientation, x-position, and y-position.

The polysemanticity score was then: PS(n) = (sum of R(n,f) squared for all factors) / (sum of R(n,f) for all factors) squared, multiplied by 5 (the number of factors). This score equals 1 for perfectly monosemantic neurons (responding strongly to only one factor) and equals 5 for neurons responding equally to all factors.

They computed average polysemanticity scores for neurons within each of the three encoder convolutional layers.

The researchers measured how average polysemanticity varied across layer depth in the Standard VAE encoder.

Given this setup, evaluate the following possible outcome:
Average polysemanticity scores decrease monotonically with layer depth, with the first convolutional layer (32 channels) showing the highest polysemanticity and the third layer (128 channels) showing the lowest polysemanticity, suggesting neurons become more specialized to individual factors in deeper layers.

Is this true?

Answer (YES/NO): NO